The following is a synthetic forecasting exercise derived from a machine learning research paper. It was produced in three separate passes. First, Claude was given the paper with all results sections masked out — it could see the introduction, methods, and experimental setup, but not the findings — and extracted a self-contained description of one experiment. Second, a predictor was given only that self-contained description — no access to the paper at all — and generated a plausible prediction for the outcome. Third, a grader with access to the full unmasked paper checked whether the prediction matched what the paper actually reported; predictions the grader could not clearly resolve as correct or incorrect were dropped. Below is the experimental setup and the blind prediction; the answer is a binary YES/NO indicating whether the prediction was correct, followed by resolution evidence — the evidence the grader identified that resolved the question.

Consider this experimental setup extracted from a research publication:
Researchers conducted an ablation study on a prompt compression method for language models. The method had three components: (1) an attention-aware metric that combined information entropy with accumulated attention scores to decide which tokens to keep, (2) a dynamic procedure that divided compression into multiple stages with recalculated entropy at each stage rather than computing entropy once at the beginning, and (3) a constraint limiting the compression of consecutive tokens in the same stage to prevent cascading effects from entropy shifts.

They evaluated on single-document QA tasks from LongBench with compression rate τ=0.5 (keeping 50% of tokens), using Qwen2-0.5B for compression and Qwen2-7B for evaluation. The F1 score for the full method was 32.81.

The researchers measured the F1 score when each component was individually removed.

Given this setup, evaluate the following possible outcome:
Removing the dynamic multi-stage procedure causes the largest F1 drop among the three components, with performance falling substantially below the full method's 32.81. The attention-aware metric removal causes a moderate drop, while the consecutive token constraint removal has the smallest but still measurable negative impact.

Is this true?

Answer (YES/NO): NO